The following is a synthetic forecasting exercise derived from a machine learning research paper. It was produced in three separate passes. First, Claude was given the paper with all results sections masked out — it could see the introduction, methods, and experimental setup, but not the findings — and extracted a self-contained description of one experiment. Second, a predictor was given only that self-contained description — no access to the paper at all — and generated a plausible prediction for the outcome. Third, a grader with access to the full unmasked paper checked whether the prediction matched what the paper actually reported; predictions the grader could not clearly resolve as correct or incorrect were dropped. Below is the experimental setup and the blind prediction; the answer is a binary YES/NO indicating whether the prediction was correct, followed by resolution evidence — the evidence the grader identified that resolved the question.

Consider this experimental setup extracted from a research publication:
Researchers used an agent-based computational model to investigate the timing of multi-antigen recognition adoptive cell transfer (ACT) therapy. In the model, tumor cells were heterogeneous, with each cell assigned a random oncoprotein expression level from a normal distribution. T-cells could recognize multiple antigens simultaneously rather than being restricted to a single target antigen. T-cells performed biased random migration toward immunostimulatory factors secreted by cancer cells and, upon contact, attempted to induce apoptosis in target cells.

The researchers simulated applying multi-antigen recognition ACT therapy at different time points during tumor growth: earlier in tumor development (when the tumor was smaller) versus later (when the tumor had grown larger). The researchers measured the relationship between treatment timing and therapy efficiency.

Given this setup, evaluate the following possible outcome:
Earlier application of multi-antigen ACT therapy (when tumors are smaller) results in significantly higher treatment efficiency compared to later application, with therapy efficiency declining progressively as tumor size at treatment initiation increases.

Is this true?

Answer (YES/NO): YES